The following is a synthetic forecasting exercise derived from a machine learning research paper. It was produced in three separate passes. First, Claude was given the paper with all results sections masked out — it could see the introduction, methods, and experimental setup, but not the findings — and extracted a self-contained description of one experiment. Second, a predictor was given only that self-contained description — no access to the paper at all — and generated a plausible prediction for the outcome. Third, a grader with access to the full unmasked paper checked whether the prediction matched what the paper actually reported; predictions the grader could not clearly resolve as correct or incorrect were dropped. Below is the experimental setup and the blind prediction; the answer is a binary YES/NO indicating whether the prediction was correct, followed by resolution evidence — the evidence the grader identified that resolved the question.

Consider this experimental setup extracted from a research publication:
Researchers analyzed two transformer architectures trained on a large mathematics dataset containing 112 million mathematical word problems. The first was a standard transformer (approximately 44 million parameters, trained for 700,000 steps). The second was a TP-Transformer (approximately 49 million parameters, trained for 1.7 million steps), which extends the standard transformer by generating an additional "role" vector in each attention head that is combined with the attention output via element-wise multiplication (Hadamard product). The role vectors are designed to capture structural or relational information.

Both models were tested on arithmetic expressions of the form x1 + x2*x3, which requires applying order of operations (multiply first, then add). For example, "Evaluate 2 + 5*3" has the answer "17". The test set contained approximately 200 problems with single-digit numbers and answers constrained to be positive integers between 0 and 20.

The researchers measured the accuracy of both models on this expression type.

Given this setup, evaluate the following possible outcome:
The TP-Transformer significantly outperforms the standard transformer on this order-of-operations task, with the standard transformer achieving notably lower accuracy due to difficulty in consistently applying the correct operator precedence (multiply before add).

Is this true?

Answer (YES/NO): YES